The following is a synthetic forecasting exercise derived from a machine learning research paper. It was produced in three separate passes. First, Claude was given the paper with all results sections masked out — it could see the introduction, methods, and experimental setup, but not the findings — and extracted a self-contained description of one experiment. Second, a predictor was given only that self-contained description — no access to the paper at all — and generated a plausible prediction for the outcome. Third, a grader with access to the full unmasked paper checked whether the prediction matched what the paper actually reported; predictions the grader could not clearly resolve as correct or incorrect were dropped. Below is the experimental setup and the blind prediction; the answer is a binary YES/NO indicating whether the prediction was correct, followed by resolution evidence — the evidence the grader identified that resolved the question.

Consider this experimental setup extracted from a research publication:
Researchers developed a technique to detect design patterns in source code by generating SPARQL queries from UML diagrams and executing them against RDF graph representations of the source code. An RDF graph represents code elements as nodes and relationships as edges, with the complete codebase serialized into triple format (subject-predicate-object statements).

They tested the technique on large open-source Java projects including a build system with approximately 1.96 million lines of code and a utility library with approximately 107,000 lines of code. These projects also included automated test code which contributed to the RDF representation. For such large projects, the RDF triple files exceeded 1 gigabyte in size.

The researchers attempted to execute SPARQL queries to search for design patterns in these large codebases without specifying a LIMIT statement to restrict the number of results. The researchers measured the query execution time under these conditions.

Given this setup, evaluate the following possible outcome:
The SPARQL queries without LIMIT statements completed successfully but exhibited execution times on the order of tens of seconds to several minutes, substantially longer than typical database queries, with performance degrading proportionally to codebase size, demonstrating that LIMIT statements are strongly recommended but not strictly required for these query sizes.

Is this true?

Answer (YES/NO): NO